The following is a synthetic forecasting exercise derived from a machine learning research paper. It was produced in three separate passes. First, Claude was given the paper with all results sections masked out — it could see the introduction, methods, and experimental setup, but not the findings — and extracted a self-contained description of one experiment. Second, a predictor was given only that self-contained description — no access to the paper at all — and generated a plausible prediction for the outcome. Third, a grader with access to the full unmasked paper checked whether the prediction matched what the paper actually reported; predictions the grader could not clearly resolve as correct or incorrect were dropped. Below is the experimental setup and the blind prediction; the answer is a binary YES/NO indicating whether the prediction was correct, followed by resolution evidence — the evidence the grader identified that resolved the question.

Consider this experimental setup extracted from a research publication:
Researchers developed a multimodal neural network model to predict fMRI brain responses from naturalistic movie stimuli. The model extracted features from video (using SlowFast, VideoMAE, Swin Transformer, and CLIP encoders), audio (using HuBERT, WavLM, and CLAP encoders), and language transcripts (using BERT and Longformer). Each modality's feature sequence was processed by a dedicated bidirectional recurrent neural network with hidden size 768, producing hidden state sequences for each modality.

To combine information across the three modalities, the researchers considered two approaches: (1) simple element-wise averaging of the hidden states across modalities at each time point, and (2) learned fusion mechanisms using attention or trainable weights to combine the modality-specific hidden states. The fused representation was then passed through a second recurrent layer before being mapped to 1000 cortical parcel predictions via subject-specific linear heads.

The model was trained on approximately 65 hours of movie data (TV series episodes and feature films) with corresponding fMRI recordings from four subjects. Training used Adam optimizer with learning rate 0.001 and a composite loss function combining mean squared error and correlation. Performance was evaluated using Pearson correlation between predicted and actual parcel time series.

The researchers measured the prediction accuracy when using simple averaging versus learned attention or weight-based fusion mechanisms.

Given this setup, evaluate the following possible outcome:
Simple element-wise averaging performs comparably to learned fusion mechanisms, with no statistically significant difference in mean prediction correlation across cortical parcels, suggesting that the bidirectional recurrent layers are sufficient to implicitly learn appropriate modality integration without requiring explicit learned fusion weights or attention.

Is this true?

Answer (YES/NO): YES